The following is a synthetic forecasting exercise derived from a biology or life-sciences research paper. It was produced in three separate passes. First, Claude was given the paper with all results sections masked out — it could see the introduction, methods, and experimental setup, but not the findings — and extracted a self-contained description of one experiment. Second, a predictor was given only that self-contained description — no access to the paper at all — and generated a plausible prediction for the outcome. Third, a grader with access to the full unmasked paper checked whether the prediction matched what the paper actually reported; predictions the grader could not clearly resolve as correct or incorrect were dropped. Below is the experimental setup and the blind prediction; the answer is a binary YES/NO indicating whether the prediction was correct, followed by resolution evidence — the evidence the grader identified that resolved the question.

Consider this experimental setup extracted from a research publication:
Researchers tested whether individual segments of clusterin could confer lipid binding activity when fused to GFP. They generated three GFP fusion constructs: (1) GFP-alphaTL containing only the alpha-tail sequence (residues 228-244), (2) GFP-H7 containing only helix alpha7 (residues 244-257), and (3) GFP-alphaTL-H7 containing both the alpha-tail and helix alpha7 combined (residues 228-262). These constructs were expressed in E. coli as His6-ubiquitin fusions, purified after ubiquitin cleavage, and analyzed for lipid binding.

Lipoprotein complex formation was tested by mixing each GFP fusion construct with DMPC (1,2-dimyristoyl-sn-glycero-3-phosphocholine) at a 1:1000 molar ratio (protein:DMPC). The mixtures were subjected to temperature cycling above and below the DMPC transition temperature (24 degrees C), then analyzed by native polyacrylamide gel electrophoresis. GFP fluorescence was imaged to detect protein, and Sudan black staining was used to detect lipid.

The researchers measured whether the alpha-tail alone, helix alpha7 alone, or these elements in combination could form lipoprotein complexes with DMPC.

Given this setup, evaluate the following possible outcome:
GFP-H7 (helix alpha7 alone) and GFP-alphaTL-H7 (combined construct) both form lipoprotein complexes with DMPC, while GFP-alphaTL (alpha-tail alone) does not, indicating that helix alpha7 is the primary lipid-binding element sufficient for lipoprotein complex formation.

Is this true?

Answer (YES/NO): NO